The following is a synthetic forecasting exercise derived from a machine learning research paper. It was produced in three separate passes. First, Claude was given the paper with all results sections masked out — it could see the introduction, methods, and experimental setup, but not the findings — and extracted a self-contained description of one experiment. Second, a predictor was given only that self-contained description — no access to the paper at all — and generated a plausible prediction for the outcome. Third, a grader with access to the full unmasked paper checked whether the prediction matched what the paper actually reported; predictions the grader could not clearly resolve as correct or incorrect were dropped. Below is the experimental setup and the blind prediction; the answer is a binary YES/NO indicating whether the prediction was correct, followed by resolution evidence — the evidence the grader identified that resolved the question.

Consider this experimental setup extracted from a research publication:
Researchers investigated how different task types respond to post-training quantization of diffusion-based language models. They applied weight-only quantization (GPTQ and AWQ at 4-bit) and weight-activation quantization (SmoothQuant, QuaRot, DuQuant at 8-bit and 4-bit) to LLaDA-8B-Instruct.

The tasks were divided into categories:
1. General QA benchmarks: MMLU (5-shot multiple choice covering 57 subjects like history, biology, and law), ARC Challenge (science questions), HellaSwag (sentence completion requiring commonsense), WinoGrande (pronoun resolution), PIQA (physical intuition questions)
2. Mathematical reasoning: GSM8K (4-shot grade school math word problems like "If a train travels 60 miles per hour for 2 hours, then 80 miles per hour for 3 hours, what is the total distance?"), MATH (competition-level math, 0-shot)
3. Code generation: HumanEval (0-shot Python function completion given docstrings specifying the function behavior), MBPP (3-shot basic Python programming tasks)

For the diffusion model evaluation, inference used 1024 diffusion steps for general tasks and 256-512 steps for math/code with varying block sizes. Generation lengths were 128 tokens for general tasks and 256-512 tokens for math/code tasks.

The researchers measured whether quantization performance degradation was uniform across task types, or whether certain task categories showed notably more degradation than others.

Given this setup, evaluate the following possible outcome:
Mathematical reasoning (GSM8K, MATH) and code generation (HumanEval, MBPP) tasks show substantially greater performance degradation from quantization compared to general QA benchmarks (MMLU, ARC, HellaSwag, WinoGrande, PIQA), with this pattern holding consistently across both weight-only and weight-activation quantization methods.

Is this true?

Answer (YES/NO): NO